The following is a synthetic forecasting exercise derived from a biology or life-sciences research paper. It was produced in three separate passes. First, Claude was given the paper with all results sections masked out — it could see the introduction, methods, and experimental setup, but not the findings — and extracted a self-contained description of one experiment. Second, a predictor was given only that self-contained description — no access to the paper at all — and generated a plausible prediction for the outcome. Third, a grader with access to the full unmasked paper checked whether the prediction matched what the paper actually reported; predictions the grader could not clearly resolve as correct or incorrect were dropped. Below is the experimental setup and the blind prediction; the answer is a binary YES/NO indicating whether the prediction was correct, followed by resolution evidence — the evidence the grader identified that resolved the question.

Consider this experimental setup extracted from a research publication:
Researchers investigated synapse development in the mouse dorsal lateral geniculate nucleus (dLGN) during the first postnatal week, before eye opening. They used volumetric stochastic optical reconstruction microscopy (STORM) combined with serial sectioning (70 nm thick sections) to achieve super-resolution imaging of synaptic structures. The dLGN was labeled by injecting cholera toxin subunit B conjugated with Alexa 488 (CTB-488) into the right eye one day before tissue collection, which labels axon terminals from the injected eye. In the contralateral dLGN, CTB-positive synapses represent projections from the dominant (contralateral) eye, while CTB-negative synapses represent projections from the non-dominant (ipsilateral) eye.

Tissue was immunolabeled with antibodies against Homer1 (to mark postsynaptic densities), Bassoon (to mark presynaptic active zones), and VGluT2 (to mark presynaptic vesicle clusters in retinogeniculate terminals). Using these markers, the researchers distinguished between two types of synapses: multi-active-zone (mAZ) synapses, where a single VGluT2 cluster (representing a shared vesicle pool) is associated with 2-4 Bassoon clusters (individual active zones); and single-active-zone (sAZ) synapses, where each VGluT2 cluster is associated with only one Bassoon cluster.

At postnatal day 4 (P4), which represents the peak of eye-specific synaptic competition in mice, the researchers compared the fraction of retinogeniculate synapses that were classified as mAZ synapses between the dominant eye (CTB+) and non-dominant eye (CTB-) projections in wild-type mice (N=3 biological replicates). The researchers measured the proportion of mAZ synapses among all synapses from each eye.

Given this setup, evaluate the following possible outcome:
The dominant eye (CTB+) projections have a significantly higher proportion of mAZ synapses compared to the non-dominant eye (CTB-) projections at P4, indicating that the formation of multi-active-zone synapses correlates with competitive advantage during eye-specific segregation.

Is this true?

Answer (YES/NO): YES